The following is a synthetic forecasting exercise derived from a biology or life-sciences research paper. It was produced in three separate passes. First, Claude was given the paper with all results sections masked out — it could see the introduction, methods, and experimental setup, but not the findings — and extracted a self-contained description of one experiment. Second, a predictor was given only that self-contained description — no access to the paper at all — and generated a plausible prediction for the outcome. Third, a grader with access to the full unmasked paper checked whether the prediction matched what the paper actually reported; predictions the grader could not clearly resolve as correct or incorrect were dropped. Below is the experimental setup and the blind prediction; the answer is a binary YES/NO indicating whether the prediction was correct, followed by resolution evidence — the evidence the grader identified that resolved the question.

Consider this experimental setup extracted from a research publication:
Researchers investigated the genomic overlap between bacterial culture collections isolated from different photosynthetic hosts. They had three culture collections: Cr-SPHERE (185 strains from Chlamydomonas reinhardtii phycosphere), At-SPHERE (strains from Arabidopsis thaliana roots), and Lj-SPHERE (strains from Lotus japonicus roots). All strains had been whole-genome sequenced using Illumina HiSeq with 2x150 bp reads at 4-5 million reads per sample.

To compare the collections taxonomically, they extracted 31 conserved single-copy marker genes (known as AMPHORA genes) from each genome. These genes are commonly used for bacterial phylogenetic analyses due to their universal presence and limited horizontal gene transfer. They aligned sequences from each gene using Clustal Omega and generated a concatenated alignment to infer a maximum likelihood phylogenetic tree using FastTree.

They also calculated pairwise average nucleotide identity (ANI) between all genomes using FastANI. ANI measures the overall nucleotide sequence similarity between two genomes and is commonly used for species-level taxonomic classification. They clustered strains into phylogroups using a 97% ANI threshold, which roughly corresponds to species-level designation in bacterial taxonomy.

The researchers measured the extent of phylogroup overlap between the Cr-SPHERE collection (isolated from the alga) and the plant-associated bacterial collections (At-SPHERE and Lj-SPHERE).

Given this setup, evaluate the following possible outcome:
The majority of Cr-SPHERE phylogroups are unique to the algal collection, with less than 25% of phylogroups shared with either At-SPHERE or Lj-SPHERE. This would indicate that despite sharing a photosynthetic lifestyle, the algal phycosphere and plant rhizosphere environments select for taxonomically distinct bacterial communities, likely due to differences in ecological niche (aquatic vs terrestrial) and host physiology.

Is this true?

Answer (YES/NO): NO